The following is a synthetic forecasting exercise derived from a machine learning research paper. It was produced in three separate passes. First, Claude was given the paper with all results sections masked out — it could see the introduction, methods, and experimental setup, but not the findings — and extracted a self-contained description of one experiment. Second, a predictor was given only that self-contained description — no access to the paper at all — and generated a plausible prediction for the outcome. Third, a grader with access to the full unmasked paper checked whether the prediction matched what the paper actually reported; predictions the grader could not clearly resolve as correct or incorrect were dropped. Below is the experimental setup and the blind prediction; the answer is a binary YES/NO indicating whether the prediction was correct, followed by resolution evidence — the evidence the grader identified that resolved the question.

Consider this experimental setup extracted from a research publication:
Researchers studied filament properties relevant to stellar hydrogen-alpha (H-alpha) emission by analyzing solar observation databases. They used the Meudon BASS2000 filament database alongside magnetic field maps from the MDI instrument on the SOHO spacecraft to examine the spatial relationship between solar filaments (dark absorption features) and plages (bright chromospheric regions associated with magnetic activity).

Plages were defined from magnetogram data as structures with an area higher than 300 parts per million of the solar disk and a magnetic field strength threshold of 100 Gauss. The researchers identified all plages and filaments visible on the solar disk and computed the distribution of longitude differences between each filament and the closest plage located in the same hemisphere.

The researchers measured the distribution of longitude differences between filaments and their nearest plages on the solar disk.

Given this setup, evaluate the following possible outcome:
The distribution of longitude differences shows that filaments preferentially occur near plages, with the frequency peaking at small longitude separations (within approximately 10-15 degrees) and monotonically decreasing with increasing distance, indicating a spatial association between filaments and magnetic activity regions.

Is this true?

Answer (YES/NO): NO